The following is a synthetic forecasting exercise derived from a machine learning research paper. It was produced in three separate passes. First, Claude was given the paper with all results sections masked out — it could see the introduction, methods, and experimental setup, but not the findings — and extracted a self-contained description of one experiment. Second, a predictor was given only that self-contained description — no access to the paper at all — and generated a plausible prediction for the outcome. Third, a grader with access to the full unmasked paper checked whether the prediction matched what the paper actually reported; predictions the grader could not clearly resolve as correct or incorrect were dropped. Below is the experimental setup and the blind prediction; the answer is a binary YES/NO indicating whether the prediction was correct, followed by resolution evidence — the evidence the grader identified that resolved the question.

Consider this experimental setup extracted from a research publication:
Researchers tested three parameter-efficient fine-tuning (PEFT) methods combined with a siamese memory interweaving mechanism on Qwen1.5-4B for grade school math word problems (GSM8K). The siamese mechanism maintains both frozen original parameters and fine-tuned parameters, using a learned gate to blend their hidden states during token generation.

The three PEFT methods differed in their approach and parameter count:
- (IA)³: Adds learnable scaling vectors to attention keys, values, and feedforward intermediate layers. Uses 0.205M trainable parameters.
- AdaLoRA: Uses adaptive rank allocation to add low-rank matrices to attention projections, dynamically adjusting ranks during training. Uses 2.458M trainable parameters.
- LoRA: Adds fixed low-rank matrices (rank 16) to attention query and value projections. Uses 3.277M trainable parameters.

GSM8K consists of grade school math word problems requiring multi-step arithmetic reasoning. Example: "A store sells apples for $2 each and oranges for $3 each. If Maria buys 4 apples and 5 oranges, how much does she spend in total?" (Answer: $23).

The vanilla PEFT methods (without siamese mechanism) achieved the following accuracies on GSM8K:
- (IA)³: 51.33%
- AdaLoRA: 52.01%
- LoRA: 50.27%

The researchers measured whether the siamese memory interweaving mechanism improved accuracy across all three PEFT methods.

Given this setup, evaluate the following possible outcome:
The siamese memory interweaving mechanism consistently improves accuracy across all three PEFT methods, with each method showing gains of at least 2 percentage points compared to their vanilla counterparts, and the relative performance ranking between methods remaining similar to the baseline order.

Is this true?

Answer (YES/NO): NO